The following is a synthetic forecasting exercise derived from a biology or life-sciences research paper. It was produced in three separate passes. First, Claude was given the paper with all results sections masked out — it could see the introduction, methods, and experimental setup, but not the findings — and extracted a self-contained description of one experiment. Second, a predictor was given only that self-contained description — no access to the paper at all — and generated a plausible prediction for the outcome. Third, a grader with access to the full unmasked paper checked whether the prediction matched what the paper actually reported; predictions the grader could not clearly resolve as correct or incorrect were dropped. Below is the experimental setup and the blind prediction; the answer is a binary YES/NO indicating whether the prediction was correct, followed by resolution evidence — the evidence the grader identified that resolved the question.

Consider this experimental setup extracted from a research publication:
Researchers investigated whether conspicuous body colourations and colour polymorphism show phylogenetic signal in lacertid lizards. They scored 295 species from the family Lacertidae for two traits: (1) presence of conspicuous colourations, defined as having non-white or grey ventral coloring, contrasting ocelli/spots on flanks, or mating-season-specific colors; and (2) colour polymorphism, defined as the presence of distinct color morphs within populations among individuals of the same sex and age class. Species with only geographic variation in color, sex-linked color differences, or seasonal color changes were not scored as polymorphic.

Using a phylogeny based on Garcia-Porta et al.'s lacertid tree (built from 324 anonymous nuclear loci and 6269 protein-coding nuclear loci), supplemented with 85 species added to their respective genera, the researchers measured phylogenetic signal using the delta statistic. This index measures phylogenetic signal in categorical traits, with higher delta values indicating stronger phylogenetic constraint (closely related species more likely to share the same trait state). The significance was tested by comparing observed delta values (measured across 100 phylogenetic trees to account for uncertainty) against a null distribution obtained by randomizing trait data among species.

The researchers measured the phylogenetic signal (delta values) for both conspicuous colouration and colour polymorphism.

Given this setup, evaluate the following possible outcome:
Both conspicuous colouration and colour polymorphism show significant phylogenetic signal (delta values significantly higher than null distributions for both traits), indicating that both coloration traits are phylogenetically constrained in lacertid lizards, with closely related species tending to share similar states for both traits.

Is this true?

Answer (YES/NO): YES